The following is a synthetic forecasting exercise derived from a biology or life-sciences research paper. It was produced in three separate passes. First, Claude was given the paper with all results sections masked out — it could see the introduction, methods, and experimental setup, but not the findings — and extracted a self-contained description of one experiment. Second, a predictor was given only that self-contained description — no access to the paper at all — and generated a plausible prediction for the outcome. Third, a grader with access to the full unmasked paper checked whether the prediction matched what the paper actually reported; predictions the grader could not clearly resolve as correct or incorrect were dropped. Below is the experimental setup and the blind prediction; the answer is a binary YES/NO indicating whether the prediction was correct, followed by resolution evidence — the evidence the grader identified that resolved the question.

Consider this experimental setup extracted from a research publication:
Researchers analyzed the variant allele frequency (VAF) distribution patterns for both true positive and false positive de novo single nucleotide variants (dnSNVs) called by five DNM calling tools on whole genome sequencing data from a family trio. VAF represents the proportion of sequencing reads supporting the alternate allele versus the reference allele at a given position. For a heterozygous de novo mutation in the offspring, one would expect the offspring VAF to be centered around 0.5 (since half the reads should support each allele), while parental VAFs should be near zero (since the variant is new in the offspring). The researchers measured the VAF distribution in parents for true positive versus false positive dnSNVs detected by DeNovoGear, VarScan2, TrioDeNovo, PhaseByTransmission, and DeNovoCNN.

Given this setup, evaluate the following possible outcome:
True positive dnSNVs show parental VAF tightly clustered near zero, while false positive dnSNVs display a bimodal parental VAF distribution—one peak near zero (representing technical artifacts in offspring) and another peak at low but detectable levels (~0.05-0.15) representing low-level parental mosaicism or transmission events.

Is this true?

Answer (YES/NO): NO